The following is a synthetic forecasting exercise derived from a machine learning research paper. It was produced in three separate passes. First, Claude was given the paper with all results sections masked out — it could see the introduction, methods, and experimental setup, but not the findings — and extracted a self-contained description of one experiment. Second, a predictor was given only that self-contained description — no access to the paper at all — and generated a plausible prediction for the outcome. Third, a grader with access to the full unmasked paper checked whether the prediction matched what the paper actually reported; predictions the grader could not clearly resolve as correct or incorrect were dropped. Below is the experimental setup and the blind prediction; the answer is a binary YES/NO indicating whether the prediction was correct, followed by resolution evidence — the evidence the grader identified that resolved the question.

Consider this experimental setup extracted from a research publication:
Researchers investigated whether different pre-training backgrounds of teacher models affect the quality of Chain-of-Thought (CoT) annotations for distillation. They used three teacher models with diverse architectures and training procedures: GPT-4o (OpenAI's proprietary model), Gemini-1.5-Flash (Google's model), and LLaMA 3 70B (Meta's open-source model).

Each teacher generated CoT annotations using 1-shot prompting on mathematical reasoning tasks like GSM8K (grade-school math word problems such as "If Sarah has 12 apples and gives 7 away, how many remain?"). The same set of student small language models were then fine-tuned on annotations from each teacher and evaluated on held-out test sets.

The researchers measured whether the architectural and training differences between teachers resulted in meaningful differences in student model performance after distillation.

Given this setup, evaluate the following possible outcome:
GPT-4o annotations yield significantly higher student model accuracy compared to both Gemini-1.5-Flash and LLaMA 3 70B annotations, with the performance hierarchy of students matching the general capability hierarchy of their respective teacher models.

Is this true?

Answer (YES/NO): NO